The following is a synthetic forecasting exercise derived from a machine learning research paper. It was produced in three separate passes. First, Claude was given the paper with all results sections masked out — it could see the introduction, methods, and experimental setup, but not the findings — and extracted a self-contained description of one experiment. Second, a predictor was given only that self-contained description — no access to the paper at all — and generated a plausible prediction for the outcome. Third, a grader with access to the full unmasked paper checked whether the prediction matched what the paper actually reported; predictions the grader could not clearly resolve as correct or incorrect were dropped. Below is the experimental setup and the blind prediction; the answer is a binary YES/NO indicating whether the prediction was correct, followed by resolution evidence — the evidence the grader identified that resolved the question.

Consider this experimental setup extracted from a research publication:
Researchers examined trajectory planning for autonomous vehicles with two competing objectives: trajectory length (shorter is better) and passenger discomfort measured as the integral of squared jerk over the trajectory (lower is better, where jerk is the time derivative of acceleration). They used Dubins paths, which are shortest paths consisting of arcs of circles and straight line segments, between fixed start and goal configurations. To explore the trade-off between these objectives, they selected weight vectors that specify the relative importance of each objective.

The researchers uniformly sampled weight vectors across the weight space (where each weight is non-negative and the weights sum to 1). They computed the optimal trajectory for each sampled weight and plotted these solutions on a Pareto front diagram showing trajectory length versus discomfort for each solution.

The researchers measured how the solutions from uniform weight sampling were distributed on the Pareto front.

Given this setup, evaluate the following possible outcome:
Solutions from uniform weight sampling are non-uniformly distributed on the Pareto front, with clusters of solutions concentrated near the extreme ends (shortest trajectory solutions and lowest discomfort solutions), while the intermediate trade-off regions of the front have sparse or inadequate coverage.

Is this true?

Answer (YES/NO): NO